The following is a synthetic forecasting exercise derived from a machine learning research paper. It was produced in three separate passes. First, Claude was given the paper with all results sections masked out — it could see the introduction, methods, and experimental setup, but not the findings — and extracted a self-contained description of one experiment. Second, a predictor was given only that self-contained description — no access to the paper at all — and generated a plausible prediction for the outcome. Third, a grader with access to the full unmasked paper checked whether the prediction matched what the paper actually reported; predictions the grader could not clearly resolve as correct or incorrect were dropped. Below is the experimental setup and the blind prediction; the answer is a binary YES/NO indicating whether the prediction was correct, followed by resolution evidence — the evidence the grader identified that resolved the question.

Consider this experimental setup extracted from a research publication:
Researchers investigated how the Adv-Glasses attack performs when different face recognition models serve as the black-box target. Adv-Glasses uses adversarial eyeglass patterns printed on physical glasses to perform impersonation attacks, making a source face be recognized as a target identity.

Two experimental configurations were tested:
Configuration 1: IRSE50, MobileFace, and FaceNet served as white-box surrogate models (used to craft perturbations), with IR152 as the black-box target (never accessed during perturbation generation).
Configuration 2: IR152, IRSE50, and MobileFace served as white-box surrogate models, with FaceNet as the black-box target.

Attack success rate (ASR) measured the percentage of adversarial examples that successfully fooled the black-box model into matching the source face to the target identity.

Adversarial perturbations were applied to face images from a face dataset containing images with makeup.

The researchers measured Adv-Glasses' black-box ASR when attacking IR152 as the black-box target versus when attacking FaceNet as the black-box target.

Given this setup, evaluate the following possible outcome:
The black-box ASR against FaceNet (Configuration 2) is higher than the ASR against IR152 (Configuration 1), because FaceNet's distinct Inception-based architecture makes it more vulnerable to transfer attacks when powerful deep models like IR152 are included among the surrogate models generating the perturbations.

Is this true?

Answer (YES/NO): YES